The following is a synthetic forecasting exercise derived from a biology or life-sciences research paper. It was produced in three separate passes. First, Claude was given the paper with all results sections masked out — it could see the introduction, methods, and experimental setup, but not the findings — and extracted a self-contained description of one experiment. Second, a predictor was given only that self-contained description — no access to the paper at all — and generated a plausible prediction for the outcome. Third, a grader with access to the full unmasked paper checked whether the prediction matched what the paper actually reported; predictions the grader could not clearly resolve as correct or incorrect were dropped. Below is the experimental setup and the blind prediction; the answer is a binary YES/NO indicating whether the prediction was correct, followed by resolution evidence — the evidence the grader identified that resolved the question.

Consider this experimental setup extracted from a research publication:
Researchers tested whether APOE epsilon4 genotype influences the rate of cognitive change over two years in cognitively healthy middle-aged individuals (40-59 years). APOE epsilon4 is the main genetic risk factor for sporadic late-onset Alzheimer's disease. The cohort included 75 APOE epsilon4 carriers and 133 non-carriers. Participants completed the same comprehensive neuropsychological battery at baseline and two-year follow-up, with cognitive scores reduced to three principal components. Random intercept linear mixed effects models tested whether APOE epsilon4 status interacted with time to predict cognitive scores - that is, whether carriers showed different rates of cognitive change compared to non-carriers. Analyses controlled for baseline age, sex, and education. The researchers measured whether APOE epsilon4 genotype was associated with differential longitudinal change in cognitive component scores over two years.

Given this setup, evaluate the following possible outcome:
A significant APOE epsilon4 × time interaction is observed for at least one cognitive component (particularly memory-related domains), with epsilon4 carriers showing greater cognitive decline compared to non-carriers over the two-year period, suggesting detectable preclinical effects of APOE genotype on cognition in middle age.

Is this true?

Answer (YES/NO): NO